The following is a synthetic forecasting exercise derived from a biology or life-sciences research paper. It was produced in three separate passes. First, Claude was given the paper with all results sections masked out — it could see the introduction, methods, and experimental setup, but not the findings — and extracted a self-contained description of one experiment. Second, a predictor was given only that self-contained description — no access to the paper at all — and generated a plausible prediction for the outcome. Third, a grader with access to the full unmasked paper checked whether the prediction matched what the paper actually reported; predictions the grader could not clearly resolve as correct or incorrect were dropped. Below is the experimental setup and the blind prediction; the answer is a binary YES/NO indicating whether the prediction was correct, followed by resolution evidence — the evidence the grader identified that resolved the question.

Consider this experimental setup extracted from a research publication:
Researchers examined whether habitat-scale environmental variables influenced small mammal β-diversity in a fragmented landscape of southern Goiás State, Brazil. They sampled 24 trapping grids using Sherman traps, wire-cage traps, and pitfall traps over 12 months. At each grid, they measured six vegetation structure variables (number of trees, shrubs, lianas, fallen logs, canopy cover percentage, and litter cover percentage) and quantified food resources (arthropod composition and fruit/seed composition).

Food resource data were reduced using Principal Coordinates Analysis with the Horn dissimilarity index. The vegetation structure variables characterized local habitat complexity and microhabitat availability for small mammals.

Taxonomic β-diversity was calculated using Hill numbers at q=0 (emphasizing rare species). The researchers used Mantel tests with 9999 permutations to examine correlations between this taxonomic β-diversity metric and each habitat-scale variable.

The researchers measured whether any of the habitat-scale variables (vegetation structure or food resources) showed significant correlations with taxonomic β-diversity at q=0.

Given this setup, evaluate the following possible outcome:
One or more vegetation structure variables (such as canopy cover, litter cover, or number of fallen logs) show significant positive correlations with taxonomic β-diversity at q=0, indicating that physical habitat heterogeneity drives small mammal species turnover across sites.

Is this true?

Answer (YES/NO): NO